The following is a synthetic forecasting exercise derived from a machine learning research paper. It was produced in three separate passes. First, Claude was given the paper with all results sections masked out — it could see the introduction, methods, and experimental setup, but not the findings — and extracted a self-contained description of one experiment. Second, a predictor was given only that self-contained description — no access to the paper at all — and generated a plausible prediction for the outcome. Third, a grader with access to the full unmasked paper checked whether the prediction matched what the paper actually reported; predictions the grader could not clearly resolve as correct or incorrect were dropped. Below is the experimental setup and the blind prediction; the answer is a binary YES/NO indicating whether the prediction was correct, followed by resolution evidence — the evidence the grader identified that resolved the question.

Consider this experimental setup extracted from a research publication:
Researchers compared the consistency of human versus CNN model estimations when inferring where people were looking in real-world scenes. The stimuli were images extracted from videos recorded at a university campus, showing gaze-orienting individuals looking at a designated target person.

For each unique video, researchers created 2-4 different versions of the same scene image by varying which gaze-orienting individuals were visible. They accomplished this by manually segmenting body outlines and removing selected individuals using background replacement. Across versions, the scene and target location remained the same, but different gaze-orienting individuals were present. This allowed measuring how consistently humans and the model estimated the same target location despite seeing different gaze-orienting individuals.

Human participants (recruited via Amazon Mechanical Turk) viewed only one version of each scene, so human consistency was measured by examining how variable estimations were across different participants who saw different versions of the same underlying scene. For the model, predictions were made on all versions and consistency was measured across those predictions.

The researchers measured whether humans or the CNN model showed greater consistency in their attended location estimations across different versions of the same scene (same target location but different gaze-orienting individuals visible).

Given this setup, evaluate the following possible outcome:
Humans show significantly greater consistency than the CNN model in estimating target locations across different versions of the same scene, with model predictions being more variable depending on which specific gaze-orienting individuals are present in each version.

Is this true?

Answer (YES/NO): YES